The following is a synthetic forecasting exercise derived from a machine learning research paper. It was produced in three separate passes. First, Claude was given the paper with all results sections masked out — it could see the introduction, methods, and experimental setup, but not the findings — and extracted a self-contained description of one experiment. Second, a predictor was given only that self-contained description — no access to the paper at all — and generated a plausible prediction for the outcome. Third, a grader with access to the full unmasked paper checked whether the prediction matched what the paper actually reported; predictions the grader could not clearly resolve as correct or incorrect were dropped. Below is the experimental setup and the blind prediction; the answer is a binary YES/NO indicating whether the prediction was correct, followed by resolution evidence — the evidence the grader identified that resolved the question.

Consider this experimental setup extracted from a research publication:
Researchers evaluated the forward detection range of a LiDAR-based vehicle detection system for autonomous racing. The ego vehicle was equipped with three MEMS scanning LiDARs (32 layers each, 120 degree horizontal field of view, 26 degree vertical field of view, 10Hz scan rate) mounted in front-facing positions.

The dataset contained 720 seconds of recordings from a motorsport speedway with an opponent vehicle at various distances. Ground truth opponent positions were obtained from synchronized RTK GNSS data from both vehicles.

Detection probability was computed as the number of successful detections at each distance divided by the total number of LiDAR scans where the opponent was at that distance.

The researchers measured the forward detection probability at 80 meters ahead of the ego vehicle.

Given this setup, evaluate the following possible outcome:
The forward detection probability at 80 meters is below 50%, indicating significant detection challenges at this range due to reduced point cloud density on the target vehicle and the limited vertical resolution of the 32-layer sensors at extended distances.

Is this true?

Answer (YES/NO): NO